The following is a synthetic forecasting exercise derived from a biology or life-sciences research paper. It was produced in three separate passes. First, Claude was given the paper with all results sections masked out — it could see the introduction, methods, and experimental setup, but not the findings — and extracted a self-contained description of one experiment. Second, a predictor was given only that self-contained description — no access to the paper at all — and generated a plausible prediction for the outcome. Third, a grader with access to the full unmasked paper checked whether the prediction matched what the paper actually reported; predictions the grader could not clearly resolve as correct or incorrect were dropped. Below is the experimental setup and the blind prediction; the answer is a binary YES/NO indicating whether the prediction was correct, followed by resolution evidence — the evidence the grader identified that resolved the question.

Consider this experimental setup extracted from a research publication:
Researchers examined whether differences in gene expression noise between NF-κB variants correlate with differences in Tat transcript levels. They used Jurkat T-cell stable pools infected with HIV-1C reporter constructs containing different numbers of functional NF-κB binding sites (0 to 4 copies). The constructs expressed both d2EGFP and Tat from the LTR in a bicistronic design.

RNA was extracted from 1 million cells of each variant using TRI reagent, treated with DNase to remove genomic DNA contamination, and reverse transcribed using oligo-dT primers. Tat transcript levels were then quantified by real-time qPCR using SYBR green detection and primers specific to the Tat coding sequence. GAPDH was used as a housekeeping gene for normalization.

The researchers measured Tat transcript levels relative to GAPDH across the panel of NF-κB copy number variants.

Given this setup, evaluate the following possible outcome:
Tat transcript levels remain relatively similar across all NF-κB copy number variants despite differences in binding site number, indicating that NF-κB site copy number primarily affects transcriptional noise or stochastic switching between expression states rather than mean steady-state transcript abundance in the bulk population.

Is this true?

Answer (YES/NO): NO